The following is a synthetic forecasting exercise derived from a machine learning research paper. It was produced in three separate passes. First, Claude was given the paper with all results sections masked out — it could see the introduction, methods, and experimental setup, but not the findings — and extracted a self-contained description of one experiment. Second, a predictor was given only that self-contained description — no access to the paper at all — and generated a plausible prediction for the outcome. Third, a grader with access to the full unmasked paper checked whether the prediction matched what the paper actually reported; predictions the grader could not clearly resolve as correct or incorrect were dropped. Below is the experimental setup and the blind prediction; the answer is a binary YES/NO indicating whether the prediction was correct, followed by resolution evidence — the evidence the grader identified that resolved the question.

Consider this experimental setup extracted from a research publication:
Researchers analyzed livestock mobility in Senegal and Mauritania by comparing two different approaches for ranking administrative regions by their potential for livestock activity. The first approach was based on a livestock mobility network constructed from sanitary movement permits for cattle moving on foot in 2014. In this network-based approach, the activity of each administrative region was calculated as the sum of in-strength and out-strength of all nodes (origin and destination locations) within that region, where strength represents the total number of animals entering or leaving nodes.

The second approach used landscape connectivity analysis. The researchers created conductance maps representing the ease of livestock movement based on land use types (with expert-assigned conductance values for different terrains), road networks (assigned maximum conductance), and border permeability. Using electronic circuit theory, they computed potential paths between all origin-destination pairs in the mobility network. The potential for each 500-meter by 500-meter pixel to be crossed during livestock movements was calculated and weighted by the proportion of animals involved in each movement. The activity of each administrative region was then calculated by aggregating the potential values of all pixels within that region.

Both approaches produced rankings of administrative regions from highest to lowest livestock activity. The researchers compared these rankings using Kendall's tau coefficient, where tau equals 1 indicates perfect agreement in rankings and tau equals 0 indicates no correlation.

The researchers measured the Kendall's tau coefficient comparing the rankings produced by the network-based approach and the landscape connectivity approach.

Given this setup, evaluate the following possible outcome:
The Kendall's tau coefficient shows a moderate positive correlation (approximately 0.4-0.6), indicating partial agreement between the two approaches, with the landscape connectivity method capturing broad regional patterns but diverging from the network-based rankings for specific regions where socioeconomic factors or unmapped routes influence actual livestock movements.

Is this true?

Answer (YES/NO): NO